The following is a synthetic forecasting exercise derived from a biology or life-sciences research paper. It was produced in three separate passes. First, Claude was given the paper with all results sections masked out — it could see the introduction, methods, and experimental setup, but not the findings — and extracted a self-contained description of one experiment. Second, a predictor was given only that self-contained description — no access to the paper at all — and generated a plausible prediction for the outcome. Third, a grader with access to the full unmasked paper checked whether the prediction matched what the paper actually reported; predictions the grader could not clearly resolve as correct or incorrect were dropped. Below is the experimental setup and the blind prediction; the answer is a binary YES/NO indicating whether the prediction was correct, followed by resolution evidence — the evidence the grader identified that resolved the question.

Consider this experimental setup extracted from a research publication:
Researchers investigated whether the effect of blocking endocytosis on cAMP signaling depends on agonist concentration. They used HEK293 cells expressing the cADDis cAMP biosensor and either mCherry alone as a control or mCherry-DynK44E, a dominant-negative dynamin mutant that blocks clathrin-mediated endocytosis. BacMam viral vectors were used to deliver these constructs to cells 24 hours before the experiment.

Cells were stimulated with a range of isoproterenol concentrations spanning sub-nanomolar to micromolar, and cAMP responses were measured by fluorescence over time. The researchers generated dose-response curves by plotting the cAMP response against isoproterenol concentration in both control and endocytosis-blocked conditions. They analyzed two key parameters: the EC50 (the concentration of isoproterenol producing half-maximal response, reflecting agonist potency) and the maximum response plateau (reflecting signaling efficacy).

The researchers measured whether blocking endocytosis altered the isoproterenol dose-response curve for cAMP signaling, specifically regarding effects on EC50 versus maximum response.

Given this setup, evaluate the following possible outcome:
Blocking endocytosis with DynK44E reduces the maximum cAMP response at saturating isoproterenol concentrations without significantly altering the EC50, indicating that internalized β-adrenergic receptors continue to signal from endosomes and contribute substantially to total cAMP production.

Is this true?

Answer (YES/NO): NO